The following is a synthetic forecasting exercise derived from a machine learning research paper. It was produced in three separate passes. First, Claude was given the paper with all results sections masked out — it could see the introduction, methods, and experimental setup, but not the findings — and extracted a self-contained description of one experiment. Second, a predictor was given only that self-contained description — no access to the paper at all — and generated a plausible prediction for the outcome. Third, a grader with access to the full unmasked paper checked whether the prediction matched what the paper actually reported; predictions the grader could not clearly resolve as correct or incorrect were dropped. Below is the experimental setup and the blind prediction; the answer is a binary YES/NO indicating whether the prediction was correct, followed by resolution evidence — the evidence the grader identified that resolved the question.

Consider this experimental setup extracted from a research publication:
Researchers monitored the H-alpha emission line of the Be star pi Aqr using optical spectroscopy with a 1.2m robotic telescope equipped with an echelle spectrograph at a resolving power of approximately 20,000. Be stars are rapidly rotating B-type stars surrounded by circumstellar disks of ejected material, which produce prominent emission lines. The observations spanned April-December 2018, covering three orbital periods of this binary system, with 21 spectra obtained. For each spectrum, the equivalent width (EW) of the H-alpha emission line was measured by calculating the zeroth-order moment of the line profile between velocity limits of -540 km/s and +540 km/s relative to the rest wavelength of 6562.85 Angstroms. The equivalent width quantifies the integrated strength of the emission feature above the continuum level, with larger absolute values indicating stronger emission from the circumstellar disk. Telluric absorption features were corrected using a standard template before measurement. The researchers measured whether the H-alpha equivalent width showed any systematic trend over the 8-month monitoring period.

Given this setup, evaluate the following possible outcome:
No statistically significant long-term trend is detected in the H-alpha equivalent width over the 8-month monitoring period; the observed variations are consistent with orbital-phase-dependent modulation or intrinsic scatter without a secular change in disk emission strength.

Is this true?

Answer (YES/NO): NO